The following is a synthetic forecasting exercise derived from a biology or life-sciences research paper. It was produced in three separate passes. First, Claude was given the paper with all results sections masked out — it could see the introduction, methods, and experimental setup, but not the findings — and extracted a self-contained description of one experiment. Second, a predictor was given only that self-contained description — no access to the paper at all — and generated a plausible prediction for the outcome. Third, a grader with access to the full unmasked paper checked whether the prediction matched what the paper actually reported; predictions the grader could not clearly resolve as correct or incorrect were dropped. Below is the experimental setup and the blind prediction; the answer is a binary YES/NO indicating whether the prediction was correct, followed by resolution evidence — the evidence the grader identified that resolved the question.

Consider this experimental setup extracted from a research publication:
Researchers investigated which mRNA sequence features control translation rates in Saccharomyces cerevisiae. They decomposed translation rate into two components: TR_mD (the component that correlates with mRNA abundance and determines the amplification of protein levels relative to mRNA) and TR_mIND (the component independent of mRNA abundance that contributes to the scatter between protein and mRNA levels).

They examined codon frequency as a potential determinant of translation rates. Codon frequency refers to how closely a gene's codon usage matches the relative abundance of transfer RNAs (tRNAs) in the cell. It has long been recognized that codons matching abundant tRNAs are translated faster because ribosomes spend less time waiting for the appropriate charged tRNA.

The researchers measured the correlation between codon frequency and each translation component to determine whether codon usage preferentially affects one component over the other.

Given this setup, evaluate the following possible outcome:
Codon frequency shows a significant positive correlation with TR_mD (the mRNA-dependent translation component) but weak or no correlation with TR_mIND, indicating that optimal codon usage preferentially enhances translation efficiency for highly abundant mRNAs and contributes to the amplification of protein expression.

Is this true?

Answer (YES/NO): NO